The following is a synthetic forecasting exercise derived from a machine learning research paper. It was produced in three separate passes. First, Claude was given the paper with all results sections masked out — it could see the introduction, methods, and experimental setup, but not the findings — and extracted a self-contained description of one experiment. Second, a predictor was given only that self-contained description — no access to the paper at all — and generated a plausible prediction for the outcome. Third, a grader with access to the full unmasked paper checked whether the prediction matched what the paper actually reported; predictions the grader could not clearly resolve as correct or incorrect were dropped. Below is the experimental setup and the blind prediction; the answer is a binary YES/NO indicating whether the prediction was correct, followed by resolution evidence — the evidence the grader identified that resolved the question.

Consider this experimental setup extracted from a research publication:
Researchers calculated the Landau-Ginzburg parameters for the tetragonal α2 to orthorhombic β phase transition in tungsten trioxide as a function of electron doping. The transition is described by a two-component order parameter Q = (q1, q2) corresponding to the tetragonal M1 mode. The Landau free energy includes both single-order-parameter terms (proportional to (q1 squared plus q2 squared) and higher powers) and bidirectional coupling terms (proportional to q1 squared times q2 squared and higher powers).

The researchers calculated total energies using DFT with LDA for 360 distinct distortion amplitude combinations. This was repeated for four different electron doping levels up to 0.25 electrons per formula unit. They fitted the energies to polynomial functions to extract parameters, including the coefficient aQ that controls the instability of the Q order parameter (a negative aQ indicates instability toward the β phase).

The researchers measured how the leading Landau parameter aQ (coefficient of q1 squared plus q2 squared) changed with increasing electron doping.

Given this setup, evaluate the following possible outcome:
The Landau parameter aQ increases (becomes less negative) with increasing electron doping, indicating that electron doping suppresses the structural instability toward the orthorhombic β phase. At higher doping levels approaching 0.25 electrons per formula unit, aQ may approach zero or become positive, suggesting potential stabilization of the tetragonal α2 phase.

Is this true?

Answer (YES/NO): YES